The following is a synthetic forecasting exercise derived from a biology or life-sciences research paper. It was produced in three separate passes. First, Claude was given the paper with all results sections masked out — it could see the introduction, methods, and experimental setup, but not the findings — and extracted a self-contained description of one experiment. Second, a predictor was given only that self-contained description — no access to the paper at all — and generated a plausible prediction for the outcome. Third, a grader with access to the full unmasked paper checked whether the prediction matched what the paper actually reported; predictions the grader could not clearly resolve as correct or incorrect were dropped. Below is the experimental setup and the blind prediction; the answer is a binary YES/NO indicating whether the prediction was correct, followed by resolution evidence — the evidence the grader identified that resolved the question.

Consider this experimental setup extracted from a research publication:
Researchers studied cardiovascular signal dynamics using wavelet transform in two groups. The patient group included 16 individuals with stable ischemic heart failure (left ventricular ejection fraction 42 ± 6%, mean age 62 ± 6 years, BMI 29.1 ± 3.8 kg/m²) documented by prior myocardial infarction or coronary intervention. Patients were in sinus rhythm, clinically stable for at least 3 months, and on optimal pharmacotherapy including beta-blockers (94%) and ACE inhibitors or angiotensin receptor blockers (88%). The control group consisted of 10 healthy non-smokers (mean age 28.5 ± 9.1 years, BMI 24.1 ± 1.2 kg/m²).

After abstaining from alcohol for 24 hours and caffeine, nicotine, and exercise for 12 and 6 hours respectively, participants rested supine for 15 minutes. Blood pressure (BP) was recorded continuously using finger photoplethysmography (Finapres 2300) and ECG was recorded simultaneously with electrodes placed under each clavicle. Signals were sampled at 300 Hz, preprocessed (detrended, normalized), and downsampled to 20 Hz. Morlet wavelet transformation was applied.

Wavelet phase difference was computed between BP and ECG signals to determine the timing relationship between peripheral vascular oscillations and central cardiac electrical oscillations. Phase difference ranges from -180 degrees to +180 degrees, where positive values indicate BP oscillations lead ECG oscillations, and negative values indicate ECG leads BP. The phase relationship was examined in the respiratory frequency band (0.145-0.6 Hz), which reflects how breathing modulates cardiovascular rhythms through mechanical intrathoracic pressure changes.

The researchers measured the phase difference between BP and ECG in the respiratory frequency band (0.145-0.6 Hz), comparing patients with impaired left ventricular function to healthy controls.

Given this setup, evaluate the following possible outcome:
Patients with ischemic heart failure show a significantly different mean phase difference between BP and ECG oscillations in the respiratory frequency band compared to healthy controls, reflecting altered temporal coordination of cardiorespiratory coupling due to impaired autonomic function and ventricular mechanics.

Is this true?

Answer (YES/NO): NO